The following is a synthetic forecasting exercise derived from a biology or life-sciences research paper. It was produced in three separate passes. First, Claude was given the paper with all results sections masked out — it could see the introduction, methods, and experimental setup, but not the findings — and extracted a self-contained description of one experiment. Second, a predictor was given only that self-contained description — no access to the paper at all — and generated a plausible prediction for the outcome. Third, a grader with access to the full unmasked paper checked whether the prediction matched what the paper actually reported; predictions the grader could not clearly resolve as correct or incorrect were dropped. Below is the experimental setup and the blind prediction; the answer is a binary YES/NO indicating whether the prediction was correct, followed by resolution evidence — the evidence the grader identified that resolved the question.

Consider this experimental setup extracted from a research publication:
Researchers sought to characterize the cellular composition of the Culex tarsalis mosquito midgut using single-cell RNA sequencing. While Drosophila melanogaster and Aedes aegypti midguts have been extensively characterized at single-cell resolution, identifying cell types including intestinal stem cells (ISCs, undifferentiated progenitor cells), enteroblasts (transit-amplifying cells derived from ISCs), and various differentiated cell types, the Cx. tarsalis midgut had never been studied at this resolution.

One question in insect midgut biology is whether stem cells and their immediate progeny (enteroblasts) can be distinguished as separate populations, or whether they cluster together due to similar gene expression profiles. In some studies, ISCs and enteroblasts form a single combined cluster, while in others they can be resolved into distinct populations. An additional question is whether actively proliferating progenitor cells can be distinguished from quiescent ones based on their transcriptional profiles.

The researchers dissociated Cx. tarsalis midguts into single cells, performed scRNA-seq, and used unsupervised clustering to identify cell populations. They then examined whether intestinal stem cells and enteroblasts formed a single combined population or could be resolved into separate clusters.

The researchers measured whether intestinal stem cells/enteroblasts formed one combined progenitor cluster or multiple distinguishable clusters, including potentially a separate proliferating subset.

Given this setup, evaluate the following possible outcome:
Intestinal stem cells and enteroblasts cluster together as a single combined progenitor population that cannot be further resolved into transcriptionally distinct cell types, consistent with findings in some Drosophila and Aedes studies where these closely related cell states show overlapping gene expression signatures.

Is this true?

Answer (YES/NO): NO